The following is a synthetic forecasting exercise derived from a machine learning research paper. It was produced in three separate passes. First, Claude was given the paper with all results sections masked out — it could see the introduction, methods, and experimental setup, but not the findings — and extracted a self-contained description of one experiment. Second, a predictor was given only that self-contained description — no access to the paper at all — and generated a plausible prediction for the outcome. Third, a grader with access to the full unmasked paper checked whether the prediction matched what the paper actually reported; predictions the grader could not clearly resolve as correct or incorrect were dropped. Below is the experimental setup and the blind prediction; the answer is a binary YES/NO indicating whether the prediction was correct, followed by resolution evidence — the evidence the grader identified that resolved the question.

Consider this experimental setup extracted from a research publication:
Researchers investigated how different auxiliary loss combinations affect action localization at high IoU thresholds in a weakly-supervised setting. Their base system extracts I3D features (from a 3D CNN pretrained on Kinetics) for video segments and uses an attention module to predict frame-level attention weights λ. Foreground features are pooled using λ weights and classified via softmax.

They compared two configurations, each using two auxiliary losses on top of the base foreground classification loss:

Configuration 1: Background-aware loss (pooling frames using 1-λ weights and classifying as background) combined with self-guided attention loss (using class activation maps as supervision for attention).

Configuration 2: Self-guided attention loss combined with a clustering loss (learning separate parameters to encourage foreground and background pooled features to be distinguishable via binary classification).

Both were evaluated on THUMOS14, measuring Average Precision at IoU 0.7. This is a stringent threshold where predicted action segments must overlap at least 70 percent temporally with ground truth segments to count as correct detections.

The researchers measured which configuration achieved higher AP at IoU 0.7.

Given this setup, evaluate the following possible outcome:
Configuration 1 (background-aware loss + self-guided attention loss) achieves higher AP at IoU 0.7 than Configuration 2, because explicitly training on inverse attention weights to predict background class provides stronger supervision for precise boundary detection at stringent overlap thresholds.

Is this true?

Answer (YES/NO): YES